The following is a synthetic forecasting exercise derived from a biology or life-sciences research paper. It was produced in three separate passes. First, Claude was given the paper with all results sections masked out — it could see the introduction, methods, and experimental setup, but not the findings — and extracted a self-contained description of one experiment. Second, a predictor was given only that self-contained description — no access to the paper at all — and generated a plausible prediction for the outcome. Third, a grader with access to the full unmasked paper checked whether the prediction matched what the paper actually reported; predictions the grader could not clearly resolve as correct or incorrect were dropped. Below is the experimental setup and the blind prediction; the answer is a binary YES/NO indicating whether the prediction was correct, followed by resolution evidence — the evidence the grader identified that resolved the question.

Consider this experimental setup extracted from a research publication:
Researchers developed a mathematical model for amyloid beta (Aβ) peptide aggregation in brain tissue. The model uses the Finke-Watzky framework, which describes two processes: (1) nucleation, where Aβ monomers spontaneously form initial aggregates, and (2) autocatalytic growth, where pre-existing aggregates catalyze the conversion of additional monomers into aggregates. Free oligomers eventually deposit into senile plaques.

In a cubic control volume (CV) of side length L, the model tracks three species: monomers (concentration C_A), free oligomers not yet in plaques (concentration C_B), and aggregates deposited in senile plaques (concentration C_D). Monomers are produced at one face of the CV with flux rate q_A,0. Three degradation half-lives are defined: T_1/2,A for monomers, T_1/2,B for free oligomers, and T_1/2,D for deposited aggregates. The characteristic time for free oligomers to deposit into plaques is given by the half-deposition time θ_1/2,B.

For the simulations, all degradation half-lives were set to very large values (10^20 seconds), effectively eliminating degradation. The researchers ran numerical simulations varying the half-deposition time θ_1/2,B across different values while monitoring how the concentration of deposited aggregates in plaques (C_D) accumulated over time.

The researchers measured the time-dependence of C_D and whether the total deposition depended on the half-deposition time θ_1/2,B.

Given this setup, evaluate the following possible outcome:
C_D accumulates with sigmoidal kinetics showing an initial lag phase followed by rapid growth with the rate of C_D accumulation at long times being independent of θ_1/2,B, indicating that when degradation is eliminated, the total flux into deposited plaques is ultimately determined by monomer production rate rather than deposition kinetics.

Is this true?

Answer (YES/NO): NO